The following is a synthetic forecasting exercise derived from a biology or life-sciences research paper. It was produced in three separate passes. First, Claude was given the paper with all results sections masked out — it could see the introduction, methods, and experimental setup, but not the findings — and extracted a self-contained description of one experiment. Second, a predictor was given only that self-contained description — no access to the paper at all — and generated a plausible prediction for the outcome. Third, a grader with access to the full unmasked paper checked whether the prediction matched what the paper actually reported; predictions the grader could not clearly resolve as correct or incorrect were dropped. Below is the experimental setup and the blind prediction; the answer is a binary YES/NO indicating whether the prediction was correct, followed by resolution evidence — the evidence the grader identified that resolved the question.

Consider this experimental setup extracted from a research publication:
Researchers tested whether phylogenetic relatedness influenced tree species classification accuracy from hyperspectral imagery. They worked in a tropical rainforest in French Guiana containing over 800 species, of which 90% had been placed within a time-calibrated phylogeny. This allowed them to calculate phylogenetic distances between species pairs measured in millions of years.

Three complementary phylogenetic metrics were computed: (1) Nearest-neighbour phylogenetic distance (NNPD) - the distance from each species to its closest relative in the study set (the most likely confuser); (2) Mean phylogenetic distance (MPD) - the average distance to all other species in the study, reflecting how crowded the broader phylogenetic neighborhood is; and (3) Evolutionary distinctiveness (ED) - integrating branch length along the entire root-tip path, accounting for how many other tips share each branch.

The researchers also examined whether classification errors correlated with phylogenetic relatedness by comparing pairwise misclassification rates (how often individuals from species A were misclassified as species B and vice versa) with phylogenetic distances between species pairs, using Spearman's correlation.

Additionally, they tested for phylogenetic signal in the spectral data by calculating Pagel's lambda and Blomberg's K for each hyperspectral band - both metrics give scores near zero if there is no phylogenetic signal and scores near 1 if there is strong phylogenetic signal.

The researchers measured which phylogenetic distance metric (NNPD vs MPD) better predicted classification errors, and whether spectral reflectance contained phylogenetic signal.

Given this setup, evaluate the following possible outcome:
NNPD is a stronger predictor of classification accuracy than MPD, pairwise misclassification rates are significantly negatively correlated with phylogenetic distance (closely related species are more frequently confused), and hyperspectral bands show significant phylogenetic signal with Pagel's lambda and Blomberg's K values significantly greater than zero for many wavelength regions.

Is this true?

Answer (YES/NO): NO